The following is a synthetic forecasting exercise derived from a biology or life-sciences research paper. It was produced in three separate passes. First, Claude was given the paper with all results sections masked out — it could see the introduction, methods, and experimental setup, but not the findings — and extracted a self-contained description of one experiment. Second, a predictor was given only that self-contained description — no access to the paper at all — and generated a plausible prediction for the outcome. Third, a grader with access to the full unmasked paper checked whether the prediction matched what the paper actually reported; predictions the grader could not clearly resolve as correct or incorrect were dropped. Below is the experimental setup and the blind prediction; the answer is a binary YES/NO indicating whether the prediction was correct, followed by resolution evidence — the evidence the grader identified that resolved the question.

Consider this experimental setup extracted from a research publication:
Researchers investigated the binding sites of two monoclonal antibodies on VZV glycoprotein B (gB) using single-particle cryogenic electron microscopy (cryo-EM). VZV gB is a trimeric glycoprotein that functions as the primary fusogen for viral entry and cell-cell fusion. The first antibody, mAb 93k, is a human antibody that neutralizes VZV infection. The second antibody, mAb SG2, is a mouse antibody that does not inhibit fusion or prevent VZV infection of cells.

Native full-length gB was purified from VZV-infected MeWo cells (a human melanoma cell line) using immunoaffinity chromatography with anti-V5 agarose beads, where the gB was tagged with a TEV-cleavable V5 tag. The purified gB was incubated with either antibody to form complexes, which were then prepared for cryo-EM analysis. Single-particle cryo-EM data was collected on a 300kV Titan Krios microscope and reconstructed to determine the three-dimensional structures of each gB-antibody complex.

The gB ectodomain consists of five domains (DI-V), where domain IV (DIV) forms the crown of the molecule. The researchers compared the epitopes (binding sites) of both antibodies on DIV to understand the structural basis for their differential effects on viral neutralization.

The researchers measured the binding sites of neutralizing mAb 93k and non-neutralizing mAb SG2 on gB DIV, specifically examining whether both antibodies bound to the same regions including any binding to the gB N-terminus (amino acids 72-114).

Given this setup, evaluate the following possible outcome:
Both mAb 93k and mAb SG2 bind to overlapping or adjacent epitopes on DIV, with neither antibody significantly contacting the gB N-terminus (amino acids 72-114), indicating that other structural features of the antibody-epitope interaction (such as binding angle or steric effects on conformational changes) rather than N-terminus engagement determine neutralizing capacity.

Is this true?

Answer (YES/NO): NO